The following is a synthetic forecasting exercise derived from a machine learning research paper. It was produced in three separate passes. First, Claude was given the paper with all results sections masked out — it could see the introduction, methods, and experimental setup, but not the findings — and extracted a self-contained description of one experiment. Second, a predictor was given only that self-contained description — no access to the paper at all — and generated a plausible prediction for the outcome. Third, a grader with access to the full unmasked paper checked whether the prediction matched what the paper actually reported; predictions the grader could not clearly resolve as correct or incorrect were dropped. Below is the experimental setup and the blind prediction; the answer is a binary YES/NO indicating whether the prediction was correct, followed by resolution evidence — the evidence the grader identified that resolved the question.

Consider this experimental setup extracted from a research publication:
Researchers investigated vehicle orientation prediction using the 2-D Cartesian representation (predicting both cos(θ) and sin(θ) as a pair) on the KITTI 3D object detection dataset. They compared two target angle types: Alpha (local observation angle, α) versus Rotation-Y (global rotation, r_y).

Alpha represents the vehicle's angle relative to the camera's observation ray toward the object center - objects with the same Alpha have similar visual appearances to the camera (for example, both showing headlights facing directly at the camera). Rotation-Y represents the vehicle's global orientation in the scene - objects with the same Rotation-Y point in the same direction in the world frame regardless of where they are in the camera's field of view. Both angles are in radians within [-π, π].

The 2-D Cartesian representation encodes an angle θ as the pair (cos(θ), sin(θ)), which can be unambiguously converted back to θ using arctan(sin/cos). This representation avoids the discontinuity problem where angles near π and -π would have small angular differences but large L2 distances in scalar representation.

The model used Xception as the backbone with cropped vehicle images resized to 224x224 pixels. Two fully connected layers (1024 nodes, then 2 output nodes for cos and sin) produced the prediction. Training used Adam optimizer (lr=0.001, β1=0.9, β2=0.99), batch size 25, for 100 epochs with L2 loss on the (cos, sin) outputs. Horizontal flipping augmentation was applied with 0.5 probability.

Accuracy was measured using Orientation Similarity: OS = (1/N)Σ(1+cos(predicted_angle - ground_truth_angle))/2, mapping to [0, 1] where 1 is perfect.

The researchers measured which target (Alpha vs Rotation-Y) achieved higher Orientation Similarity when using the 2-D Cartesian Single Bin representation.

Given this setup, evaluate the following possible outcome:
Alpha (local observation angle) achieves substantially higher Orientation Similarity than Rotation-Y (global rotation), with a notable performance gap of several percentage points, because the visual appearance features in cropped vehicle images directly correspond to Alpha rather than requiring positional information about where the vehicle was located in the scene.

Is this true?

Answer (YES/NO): NO